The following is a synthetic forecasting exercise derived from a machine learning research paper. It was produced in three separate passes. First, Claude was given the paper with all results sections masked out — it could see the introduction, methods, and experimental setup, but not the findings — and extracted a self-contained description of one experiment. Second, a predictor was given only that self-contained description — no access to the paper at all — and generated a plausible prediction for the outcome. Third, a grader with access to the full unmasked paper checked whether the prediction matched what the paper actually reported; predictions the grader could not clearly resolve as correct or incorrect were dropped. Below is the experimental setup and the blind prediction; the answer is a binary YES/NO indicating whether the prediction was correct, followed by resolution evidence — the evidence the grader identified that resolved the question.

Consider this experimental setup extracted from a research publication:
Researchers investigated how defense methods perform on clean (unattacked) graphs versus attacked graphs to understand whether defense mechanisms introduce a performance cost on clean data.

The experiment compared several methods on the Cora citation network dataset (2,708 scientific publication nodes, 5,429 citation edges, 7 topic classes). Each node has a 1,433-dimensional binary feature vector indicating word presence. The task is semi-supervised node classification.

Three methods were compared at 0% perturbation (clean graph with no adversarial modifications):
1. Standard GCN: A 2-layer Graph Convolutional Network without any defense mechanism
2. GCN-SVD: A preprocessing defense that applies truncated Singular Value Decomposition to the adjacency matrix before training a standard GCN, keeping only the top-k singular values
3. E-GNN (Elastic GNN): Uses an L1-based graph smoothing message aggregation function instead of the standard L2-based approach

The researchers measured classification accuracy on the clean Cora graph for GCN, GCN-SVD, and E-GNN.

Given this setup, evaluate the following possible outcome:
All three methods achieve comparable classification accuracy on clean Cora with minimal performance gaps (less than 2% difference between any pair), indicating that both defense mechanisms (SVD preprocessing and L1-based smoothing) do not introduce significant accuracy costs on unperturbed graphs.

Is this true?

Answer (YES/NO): NO